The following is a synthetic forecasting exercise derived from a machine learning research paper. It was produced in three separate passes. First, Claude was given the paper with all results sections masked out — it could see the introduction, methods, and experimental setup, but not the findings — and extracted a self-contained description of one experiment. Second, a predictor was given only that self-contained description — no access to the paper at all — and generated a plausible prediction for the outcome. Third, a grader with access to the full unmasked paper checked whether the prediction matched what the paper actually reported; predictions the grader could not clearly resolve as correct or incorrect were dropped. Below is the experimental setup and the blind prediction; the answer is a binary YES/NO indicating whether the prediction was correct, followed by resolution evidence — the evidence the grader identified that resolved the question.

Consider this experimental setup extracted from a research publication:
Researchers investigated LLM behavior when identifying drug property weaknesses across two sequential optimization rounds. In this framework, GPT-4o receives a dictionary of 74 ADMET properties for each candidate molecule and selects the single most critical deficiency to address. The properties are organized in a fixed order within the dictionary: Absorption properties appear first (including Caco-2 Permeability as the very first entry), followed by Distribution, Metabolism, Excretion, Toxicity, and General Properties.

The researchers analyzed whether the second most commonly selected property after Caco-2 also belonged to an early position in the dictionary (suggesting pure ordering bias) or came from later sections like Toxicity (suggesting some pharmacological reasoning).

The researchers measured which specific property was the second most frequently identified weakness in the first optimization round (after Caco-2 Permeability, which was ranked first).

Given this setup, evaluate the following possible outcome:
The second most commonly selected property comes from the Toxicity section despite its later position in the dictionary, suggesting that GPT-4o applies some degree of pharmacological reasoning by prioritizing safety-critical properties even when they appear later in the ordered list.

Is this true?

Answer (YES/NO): YES